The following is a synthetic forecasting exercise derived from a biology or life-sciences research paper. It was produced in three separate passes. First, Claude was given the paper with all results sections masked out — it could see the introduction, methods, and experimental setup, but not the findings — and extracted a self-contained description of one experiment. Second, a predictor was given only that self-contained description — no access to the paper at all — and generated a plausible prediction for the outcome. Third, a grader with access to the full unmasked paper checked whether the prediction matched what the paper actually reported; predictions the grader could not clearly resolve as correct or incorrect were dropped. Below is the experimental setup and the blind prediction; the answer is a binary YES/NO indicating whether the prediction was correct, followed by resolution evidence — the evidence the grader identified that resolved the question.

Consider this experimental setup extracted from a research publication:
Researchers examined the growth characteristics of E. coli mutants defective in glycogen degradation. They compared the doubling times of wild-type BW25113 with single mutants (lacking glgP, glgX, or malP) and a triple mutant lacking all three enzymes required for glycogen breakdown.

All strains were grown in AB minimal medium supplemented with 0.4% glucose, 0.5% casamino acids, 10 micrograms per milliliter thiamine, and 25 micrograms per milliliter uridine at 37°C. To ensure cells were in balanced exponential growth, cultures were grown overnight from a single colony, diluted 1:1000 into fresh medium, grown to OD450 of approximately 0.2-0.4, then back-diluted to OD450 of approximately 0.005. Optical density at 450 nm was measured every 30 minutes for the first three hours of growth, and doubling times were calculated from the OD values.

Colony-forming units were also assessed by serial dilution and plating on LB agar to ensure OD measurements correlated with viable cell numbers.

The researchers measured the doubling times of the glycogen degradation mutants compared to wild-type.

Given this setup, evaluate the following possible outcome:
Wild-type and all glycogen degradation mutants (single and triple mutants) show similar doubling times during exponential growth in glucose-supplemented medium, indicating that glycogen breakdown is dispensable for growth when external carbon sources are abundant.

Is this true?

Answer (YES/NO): YES